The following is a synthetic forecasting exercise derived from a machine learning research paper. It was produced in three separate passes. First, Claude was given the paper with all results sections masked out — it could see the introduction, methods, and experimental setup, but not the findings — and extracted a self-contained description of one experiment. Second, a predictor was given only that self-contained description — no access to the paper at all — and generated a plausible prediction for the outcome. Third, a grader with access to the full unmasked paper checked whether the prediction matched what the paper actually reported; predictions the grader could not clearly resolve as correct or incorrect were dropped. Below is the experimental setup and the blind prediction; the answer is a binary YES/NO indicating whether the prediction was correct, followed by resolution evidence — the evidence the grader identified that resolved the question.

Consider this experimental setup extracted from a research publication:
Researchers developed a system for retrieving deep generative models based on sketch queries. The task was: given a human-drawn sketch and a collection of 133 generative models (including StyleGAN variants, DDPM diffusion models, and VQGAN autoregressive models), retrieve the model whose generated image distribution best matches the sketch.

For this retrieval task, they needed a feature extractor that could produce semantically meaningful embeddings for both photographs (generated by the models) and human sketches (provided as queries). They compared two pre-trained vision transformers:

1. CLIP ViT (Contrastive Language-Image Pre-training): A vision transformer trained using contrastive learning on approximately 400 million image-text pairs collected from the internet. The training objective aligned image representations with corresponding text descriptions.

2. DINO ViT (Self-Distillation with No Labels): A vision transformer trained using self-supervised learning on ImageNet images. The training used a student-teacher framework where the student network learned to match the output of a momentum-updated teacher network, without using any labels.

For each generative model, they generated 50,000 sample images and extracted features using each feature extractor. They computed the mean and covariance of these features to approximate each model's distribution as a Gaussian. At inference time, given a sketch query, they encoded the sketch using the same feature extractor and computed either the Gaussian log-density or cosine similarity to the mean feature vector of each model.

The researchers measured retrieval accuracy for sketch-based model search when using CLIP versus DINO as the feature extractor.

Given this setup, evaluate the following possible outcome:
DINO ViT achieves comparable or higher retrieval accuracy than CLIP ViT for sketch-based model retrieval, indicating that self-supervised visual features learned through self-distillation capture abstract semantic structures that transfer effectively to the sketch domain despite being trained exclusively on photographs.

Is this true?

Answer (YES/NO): NO